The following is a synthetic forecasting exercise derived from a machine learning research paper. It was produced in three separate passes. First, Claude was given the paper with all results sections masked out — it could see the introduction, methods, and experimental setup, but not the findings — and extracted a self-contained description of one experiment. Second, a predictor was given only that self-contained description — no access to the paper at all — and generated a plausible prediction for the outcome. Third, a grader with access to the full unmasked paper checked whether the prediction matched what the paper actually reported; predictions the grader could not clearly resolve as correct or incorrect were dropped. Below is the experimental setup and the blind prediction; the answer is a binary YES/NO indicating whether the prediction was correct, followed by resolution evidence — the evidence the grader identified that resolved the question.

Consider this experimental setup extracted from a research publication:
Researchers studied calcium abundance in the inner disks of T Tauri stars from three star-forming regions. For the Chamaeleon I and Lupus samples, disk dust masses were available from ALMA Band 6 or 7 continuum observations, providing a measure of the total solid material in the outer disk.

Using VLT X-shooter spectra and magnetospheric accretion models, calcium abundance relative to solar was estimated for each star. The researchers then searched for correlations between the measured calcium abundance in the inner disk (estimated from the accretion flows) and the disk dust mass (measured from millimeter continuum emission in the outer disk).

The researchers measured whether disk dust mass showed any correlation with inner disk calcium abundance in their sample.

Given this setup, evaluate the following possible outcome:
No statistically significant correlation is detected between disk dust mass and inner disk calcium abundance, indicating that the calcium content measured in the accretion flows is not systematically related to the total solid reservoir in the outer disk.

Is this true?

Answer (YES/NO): YES